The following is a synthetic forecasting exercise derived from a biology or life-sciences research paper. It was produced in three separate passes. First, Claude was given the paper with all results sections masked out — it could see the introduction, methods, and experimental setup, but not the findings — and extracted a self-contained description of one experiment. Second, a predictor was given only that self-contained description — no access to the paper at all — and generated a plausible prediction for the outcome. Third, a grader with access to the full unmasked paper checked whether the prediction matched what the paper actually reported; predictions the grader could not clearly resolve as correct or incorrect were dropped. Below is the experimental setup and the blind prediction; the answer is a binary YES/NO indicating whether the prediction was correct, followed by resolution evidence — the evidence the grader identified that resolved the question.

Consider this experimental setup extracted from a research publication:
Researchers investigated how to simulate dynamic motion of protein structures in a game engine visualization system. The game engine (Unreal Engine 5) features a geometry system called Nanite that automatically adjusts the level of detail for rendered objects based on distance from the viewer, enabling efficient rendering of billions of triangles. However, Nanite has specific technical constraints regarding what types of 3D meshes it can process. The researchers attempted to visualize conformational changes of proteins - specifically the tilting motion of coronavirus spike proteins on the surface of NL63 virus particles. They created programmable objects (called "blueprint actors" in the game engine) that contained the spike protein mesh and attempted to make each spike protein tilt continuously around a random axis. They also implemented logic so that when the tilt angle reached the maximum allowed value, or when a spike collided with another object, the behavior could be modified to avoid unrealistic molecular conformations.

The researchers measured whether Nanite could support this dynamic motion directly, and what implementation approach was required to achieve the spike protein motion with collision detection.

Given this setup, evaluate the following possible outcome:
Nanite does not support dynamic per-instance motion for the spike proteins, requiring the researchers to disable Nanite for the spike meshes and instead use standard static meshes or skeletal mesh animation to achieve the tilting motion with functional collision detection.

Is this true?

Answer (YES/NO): NO